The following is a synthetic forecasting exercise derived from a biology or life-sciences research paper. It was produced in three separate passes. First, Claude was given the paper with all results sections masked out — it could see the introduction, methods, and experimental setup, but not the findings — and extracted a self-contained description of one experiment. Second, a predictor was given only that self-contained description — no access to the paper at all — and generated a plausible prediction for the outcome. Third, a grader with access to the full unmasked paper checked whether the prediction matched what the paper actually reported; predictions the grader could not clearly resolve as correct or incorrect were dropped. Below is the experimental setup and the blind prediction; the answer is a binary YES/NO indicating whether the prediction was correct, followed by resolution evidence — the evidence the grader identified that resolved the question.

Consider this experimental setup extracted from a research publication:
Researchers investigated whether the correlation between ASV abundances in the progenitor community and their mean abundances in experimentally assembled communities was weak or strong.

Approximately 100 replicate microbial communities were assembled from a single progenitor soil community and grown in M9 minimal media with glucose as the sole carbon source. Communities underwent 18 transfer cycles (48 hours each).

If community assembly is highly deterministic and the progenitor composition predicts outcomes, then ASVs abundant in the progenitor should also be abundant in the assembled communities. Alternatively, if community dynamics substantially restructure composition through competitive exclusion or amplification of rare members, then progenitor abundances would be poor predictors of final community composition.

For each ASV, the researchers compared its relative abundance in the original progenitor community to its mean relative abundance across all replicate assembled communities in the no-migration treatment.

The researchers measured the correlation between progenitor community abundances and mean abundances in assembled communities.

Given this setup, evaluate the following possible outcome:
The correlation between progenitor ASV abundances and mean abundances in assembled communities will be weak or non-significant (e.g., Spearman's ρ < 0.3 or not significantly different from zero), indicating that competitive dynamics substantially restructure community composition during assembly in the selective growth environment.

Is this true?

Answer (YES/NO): YES